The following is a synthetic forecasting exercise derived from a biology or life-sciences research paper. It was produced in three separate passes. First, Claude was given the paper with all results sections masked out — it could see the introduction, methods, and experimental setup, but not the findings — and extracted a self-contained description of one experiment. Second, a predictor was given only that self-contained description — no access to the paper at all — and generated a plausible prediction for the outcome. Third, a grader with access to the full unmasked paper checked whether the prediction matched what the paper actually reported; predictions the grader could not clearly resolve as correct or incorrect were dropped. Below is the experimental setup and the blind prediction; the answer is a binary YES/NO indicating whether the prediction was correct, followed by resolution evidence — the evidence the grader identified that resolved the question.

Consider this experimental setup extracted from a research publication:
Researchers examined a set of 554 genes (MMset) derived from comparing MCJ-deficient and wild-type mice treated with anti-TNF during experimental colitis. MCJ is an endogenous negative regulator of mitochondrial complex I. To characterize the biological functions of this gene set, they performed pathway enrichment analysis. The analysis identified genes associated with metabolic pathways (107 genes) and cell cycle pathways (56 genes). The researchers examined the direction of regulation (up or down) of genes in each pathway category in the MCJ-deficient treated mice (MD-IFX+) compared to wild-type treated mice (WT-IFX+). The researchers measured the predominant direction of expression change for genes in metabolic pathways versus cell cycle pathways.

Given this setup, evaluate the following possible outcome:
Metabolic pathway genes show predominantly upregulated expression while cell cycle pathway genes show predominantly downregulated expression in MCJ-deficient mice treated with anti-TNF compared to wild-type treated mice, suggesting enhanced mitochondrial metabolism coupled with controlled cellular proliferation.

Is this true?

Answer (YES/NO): YES